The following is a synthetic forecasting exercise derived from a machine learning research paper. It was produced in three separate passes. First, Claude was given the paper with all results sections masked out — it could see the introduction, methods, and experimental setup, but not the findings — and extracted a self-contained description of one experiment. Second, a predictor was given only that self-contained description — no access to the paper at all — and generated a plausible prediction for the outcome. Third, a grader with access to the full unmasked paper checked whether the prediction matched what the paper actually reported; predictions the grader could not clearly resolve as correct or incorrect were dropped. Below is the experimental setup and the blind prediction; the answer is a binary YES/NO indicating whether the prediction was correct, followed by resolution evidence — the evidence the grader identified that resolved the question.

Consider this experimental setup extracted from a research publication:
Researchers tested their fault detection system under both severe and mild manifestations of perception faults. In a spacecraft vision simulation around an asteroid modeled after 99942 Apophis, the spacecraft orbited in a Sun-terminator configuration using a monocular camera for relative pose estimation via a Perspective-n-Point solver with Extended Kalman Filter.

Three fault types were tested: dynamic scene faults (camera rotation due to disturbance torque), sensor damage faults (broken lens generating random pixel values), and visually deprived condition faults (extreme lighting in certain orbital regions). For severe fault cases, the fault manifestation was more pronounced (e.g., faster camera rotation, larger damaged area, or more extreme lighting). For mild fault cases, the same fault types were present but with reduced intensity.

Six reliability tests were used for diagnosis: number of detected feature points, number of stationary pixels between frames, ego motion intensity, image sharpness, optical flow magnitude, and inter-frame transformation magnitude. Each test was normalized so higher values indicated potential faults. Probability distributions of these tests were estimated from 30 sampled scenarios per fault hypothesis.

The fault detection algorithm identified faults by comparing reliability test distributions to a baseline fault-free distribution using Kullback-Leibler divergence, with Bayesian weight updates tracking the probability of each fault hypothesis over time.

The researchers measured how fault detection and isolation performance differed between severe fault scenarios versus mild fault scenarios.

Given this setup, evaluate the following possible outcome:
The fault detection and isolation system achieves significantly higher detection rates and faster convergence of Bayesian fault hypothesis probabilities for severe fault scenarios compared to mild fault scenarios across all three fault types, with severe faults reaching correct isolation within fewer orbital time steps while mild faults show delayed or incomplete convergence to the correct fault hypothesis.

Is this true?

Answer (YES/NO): YES